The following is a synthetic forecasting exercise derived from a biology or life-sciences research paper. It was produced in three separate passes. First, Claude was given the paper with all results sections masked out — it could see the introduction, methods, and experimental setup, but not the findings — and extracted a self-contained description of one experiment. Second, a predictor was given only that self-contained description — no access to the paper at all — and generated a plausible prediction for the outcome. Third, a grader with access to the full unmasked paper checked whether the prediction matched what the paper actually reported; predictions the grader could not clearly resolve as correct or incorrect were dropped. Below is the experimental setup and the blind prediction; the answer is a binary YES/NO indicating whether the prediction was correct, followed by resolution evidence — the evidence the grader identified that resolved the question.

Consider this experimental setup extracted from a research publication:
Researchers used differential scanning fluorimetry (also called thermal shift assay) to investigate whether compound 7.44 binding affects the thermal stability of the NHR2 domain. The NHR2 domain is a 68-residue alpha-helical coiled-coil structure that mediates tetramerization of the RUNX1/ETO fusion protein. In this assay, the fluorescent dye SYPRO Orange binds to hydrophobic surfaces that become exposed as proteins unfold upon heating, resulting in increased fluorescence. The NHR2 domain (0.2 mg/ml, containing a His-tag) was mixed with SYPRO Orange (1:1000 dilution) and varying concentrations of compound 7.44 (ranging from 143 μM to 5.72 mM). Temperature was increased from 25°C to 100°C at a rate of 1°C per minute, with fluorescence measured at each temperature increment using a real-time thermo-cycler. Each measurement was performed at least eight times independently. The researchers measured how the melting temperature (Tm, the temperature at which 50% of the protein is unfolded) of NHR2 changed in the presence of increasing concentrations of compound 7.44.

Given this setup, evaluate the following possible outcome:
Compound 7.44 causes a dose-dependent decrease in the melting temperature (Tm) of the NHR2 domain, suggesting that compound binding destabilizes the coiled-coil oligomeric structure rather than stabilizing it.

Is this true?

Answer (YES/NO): NO